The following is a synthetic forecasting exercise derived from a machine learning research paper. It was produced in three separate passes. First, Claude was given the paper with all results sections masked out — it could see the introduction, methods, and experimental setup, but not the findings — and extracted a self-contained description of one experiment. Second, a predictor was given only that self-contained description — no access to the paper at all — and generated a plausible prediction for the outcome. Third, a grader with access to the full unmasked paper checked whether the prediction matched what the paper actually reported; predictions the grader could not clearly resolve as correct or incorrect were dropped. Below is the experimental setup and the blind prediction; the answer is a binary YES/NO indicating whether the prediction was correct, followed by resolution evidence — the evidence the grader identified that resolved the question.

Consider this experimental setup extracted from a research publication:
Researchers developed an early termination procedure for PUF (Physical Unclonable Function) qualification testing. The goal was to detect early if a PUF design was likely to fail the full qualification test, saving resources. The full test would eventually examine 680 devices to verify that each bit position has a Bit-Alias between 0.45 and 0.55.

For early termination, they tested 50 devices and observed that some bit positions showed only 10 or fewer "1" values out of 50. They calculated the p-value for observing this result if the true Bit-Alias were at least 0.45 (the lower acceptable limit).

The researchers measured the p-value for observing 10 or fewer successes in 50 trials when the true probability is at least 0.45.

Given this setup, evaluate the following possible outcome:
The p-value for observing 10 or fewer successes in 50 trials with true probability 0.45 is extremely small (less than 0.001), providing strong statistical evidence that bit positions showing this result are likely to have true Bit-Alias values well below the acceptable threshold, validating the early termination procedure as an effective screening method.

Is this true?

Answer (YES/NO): YES